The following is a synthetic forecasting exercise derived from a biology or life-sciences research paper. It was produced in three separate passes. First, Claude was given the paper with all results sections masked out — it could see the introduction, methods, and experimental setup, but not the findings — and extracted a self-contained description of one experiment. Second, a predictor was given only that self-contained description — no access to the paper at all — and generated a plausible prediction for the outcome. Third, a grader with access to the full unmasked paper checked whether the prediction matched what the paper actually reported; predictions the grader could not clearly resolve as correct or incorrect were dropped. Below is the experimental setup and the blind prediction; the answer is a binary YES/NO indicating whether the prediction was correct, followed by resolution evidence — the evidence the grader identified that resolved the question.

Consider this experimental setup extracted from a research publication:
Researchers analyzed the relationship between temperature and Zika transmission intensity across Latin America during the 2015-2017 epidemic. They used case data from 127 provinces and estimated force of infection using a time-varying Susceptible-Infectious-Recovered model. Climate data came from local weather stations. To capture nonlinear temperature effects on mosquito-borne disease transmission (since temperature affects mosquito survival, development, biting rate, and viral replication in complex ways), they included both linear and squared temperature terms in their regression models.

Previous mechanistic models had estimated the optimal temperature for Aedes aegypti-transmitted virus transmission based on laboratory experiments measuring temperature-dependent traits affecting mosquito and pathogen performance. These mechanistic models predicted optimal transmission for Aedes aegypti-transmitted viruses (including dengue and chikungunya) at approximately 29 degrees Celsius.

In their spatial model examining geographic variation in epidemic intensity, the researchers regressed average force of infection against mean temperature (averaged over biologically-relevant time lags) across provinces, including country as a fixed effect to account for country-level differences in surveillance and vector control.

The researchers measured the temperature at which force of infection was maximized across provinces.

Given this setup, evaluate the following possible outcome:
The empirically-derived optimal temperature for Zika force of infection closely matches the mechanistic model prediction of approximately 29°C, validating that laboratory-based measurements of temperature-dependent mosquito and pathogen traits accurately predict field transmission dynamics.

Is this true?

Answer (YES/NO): NO